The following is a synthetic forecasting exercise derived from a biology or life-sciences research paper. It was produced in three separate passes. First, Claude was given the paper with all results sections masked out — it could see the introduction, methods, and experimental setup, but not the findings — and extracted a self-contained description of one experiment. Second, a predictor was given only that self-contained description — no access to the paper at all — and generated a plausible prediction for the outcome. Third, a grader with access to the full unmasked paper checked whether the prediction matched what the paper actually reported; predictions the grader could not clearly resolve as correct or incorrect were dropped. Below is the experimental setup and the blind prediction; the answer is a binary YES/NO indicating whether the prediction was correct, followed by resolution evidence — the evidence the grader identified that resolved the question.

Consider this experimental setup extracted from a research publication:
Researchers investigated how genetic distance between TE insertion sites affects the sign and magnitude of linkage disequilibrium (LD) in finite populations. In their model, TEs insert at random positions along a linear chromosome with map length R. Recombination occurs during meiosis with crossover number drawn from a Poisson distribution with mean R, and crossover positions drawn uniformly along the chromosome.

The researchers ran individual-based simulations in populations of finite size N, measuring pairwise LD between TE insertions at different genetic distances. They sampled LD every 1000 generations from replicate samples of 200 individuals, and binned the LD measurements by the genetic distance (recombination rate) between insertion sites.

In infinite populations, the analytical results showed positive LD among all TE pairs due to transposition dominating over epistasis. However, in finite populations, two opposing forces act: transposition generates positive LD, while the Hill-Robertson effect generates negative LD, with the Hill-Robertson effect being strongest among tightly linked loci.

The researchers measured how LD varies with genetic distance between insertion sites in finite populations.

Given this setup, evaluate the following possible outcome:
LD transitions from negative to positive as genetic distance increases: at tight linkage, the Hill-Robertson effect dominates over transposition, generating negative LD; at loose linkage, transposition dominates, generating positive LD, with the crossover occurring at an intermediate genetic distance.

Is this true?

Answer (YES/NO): YES